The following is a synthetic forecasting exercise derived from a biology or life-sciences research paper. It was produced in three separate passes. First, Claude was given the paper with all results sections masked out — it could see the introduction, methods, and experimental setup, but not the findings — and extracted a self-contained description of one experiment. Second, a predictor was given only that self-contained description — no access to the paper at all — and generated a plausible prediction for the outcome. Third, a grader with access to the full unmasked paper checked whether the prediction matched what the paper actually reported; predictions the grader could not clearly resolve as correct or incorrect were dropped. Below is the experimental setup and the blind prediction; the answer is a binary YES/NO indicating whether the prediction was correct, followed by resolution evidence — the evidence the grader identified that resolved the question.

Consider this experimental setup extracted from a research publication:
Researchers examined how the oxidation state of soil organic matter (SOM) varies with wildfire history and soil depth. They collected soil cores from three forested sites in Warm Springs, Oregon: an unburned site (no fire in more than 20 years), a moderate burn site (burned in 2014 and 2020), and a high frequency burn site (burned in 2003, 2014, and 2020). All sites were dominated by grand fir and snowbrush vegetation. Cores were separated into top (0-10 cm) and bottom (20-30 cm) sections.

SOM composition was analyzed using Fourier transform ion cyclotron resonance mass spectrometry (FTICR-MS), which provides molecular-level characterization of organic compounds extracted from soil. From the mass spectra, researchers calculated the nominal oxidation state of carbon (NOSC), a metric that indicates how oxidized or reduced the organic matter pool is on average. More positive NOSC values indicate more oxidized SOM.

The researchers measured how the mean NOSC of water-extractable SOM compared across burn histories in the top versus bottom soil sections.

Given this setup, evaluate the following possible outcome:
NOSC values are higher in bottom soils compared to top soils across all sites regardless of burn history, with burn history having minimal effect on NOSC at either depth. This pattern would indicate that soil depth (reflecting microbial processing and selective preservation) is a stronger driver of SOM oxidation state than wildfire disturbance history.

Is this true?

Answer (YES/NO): NO